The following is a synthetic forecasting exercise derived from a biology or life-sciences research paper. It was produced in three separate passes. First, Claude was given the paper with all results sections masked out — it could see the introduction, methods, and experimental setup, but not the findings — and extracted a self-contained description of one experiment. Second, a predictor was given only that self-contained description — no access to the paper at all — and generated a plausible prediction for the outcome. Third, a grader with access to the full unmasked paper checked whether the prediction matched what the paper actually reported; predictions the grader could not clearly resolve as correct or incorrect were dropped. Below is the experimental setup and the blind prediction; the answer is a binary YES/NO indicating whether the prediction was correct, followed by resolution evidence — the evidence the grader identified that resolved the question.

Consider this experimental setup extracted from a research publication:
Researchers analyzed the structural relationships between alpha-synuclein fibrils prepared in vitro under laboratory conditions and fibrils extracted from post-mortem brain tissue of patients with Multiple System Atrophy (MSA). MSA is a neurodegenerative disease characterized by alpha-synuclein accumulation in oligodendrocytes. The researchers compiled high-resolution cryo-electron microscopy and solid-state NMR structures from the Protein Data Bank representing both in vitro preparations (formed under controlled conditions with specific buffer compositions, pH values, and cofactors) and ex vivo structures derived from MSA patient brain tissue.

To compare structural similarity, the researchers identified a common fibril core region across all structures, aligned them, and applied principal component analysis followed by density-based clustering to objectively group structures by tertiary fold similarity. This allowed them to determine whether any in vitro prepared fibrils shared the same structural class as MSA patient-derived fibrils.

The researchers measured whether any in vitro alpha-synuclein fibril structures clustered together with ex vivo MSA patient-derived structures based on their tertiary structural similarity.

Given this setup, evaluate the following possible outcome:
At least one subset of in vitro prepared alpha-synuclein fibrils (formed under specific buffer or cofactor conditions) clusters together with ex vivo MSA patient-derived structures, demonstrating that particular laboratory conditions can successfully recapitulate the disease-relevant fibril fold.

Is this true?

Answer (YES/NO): YES